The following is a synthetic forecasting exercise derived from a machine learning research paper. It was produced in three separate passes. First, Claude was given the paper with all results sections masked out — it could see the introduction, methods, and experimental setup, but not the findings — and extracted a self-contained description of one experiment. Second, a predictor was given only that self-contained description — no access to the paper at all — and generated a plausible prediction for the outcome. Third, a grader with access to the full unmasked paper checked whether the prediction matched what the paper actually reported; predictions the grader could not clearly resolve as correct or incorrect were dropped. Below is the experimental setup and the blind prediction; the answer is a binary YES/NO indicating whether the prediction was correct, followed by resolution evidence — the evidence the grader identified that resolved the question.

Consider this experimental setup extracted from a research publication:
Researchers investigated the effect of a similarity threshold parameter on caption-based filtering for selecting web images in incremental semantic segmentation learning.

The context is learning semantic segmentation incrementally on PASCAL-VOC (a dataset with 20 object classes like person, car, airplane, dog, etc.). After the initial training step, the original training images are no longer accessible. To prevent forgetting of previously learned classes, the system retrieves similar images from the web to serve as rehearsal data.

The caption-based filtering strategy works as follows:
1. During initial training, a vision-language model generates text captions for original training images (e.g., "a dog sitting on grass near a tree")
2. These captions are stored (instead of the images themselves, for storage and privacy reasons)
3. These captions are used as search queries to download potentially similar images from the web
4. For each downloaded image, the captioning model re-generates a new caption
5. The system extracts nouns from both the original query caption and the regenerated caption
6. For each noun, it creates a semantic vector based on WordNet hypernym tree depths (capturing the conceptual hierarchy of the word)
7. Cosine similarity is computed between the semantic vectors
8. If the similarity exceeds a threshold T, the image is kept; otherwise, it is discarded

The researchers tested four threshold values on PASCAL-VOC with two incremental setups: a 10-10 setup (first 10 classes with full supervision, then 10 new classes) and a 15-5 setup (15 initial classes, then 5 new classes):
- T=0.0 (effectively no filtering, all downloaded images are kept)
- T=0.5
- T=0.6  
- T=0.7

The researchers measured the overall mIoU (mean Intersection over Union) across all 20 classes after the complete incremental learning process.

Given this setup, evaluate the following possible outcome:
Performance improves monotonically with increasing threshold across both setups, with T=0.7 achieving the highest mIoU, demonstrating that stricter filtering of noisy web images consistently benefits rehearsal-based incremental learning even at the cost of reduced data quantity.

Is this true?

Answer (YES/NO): NO